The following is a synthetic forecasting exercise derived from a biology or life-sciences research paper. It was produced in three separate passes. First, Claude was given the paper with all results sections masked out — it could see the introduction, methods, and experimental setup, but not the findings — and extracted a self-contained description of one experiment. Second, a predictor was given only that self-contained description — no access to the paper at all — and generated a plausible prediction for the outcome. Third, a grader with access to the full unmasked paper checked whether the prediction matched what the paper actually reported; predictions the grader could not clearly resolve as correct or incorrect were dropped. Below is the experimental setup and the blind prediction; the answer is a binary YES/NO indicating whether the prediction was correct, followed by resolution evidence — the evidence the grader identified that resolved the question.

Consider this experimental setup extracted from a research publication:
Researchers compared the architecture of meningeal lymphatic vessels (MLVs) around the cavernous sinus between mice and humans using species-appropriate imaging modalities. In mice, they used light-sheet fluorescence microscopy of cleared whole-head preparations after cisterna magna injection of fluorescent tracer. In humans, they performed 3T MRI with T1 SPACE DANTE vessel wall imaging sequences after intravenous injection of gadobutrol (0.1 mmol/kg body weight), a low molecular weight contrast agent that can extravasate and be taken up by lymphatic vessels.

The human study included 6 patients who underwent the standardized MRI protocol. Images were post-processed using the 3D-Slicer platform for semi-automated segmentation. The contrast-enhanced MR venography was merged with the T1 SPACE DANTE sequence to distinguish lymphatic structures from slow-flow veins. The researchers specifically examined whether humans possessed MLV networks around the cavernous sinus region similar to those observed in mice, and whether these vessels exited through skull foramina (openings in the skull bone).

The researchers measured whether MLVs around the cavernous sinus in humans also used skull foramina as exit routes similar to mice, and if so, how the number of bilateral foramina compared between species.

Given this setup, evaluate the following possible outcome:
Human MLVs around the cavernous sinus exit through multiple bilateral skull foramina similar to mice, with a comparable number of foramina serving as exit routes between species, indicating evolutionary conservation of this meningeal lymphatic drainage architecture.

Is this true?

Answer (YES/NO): YES